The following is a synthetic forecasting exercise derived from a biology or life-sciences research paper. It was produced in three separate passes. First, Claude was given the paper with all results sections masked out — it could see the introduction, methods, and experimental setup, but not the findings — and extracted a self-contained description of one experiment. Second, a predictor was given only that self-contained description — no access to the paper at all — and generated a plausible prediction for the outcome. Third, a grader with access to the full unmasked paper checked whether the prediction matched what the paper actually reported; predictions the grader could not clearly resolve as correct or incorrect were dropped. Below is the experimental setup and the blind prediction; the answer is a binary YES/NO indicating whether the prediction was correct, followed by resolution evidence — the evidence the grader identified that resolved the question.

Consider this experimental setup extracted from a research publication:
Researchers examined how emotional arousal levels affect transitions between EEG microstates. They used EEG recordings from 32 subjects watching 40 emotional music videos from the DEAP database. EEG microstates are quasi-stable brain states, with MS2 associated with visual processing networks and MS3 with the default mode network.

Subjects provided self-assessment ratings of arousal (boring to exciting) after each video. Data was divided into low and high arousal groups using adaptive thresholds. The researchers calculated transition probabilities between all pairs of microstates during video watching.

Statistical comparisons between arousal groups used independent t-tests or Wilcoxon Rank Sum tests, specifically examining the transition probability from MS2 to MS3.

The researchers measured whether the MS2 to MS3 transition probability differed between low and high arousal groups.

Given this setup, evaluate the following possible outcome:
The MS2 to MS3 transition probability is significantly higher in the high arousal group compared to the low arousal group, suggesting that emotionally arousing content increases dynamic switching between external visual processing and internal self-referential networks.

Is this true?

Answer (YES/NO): YES